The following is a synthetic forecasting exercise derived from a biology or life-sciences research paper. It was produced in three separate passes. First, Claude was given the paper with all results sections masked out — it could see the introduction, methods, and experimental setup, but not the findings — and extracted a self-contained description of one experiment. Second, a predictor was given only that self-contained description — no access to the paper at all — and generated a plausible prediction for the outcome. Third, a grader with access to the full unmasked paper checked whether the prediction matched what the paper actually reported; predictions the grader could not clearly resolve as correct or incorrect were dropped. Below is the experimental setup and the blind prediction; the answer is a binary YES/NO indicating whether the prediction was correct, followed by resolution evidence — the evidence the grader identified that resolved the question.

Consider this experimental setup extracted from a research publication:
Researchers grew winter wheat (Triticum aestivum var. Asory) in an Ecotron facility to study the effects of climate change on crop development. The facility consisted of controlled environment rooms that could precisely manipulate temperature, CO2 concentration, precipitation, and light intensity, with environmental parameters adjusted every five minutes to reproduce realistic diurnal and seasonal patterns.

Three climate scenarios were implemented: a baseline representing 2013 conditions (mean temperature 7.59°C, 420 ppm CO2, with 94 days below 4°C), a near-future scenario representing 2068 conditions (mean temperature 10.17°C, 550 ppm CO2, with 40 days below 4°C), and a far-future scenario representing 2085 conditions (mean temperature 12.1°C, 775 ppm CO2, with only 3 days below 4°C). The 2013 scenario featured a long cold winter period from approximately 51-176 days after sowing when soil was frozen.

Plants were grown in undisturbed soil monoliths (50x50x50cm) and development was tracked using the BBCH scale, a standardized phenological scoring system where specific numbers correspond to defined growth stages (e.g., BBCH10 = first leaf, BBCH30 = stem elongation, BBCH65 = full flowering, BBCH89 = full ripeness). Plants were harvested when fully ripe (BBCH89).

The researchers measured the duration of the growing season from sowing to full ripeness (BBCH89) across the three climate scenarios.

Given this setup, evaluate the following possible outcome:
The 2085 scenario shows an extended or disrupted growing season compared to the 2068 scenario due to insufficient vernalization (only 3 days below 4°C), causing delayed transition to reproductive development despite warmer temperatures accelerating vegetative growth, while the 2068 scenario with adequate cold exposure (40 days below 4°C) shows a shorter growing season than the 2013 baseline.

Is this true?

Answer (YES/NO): YES